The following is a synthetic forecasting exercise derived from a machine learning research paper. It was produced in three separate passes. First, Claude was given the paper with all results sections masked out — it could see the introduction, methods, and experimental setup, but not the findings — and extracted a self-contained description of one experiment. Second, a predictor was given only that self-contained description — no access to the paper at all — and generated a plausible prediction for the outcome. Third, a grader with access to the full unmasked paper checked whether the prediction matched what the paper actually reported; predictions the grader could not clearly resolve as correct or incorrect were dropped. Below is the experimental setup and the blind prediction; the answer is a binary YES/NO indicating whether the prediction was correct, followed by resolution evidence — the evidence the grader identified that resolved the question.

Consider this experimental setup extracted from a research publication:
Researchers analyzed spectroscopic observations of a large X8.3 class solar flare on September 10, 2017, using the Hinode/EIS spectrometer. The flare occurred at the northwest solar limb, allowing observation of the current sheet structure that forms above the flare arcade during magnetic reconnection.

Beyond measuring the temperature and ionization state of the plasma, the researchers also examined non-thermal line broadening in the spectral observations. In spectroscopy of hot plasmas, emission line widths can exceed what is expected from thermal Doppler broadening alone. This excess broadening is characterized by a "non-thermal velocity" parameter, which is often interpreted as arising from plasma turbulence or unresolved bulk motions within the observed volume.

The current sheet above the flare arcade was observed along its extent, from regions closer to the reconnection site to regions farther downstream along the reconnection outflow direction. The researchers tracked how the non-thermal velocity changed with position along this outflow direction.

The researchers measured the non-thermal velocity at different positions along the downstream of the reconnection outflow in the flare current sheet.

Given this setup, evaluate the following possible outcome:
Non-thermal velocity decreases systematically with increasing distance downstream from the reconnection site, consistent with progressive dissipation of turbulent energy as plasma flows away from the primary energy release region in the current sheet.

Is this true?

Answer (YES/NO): YES